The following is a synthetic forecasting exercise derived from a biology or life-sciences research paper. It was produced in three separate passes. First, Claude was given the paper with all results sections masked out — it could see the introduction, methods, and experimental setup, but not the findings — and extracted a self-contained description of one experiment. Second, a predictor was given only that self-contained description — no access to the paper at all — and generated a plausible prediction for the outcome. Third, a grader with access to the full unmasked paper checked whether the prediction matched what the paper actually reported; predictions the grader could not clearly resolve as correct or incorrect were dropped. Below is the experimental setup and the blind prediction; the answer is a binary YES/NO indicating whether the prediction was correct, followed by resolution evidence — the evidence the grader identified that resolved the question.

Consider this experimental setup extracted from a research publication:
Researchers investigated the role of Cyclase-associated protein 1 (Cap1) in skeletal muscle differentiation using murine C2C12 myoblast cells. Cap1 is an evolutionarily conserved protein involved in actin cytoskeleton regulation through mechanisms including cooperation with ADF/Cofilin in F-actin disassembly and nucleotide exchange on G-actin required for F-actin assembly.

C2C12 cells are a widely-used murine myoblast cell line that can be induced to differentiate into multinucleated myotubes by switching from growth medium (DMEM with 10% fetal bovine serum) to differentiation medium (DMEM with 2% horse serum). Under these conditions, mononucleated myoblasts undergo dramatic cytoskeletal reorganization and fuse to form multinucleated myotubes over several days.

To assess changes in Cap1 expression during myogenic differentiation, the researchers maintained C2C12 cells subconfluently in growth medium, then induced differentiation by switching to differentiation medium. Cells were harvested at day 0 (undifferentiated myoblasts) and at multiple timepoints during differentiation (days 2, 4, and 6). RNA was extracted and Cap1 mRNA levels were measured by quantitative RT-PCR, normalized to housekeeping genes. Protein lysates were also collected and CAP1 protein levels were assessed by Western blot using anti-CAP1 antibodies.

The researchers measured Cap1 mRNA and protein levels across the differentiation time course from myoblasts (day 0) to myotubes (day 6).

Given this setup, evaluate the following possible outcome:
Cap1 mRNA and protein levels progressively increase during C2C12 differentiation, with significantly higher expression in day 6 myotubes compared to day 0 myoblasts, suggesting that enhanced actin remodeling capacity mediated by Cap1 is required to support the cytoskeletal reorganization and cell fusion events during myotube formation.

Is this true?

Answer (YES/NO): NO